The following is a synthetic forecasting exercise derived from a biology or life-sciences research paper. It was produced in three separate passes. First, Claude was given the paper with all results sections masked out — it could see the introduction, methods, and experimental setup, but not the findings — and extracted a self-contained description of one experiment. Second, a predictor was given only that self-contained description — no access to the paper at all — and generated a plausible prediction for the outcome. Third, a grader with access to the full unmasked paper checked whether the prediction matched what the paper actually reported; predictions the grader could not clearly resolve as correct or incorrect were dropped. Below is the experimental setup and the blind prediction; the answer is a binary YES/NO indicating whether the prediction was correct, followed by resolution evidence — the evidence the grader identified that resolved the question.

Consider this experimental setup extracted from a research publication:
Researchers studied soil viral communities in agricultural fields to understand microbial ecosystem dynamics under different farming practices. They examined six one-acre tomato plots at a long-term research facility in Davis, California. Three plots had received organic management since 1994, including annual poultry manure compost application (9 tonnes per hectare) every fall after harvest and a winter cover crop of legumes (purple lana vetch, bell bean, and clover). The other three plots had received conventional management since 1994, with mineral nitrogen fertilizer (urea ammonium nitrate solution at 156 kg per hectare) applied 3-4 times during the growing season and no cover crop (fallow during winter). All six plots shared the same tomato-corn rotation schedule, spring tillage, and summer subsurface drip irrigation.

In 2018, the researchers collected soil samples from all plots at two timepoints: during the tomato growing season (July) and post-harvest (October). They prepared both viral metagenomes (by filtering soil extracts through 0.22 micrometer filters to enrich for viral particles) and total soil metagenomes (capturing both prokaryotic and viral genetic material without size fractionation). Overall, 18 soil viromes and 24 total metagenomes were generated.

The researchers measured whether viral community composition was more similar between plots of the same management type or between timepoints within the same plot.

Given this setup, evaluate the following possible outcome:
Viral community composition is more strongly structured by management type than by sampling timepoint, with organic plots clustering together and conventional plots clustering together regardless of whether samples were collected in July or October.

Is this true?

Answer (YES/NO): YES